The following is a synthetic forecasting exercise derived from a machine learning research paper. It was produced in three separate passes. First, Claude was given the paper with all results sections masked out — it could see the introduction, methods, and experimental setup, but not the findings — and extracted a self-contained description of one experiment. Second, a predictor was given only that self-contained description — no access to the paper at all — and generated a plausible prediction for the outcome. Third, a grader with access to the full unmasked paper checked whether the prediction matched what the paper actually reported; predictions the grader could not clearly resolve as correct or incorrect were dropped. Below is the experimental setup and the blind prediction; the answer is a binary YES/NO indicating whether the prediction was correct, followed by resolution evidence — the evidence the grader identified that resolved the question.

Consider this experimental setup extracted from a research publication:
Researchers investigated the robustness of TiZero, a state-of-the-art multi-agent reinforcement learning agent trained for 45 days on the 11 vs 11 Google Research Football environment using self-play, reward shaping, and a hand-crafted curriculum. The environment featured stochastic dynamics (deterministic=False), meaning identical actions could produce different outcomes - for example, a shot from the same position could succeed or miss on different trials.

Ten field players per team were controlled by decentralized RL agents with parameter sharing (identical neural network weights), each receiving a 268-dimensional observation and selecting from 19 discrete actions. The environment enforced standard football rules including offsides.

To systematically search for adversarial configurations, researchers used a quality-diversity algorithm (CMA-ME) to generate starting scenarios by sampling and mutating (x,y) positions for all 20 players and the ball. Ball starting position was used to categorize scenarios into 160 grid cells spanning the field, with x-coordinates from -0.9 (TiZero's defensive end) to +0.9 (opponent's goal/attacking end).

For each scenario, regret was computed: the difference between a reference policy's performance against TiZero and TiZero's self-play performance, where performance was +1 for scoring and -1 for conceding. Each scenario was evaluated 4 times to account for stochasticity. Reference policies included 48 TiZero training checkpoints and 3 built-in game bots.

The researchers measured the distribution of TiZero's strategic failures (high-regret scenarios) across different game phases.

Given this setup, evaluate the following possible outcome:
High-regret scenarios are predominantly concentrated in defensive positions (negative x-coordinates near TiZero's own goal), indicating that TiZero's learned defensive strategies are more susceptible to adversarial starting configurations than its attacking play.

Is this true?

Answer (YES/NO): NO